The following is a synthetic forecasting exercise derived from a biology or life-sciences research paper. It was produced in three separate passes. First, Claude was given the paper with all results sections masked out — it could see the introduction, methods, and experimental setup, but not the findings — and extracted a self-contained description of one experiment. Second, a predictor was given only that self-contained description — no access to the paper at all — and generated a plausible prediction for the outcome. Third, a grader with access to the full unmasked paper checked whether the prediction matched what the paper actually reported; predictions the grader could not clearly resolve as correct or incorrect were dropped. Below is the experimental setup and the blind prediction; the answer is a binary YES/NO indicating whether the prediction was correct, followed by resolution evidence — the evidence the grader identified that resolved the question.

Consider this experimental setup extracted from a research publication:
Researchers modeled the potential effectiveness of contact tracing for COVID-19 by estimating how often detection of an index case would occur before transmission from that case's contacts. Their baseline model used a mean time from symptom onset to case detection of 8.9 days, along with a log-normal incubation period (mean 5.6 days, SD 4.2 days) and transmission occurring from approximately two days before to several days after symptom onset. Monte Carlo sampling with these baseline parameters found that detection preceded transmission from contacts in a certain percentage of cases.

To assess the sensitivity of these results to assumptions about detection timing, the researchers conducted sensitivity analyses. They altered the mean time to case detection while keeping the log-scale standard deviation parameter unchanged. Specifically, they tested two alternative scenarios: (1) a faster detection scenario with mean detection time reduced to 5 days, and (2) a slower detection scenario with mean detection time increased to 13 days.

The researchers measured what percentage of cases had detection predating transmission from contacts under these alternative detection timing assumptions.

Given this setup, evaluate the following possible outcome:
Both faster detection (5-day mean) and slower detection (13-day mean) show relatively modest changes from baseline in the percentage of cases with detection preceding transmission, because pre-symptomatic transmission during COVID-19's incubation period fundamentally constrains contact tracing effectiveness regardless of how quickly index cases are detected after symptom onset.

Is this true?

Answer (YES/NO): NO